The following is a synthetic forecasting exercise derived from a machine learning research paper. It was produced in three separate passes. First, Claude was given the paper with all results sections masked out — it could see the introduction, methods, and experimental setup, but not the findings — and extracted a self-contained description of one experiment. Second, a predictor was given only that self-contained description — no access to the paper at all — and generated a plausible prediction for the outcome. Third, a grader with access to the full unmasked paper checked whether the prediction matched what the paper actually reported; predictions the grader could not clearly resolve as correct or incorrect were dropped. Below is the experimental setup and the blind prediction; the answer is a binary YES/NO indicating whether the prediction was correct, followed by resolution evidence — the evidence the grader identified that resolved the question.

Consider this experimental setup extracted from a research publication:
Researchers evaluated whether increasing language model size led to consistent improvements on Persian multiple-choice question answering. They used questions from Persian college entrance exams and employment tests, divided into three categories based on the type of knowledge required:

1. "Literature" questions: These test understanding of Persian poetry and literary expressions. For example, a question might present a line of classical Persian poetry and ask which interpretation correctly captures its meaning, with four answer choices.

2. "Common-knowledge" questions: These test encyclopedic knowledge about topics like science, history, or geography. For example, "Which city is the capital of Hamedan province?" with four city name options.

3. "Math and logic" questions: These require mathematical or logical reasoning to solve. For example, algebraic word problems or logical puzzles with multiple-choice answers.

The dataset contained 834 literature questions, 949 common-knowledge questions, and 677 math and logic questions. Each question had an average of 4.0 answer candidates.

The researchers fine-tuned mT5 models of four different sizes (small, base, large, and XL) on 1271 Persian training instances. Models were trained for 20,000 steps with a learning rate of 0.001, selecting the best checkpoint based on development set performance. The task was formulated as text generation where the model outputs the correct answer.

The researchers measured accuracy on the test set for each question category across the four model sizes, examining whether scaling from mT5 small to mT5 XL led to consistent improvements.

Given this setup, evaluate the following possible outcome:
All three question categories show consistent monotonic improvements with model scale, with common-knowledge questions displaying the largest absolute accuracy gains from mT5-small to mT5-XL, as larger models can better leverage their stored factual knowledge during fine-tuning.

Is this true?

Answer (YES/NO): NO